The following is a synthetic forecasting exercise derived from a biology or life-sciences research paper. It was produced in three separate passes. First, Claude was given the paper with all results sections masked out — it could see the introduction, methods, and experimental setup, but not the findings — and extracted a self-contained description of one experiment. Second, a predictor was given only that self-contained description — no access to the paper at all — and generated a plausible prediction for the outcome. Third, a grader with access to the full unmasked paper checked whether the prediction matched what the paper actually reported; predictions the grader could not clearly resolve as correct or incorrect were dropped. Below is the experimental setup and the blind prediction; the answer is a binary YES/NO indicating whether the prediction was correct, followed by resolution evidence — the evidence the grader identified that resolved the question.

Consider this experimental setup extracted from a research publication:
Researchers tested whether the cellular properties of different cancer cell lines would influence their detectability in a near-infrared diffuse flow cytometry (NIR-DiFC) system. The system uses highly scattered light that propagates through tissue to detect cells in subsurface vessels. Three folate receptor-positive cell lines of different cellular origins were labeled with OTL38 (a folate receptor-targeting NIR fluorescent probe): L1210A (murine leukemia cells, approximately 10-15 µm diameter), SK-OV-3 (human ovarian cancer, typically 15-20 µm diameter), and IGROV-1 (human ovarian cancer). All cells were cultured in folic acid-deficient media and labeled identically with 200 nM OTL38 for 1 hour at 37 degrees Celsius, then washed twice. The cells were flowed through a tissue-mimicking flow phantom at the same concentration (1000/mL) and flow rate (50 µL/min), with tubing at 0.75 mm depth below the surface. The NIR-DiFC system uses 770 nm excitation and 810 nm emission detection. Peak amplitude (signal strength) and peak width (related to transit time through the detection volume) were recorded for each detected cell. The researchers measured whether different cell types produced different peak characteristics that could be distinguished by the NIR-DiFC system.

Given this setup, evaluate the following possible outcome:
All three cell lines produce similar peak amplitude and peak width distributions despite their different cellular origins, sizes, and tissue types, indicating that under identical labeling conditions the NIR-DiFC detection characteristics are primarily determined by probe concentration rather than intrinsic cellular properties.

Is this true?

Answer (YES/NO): NO